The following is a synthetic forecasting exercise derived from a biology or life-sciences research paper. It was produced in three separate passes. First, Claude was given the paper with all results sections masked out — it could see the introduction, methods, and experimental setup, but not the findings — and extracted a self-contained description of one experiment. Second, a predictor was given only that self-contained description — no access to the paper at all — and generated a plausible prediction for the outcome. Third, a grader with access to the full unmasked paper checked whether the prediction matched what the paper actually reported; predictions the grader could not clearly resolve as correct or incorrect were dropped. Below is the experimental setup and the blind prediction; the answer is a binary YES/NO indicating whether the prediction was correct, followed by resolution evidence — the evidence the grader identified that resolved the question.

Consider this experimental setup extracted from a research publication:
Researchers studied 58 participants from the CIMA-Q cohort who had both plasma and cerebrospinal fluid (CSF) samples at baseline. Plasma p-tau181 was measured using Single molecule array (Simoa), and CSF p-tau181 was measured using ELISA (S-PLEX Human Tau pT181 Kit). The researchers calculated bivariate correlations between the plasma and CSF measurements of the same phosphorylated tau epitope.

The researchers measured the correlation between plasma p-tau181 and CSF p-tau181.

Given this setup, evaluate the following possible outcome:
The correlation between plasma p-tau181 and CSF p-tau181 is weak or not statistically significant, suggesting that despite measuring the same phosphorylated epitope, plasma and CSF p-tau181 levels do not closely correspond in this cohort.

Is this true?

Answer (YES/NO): NO